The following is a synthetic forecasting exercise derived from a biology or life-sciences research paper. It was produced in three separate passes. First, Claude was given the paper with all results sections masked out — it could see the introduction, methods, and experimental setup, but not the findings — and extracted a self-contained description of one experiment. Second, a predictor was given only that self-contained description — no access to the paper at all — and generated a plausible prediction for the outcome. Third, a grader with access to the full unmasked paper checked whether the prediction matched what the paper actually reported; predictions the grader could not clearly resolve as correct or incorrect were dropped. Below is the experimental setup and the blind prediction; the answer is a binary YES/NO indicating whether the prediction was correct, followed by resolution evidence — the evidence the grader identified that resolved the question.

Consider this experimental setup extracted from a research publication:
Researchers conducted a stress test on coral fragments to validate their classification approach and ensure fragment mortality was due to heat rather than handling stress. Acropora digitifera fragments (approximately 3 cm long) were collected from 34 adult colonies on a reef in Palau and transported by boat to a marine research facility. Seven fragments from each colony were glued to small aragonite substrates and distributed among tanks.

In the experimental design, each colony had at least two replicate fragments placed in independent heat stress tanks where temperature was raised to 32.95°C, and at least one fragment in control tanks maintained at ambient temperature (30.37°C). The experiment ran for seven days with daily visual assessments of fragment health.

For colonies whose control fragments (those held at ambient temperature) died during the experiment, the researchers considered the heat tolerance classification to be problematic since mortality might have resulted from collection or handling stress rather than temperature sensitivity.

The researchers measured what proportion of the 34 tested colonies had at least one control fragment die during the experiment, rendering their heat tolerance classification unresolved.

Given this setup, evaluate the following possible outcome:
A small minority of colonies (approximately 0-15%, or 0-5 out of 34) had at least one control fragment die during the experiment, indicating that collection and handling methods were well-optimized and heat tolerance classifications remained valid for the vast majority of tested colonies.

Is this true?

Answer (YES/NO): NO